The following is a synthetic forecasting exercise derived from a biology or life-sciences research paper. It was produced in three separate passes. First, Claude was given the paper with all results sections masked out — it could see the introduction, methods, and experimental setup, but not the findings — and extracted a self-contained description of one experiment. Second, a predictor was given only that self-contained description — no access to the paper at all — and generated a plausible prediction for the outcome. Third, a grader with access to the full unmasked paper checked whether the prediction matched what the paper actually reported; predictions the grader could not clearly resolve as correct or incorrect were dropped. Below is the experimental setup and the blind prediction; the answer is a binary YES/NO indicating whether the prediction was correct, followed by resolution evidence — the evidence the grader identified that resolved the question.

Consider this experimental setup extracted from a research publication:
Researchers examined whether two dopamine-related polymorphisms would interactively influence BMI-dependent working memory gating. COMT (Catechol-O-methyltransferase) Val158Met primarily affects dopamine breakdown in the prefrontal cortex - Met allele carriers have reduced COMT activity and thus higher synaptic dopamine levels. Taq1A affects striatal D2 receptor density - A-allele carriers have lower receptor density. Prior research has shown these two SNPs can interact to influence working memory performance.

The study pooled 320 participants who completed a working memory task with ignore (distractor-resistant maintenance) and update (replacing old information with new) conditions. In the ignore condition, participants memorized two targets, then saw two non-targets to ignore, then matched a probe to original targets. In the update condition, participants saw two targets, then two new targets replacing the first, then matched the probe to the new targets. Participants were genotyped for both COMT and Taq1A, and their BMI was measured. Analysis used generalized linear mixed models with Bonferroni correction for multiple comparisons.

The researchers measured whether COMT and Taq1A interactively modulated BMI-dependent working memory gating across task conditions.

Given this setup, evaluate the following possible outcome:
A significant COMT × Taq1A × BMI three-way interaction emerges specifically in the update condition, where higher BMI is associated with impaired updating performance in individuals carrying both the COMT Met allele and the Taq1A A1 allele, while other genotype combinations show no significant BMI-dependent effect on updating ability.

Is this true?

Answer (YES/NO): NO